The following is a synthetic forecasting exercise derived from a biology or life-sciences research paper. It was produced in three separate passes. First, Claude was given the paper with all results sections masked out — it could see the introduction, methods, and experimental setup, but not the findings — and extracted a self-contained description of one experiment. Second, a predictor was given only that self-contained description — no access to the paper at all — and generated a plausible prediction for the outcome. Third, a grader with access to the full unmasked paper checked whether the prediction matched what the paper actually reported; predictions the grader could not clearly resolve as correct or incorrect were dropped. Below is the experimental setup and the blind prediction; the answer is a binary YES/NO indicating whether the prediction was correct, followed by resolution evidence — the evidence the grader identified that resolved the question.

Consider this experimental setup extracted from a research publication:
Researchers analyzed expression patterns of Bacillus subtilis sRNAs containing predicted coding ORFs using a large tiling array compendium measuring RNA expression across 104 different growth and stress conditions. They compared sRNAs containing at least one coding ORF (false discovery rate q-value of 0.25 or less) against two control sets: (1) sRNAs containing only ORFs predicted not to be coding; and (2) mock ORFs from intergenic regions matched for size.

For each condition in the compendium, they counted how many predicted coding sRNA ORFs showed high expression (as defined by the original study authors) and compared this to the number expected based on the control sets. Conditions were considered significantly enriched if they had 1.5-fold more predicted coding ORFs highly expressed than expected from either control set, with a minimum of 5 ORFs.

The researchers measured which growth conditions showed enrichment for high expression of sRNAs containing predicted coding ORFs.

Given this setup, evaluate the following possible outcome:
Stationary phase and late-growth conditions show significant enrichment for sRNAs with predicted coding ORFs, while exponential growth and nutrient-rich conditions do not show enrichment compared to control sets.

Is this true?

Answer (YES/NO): YES